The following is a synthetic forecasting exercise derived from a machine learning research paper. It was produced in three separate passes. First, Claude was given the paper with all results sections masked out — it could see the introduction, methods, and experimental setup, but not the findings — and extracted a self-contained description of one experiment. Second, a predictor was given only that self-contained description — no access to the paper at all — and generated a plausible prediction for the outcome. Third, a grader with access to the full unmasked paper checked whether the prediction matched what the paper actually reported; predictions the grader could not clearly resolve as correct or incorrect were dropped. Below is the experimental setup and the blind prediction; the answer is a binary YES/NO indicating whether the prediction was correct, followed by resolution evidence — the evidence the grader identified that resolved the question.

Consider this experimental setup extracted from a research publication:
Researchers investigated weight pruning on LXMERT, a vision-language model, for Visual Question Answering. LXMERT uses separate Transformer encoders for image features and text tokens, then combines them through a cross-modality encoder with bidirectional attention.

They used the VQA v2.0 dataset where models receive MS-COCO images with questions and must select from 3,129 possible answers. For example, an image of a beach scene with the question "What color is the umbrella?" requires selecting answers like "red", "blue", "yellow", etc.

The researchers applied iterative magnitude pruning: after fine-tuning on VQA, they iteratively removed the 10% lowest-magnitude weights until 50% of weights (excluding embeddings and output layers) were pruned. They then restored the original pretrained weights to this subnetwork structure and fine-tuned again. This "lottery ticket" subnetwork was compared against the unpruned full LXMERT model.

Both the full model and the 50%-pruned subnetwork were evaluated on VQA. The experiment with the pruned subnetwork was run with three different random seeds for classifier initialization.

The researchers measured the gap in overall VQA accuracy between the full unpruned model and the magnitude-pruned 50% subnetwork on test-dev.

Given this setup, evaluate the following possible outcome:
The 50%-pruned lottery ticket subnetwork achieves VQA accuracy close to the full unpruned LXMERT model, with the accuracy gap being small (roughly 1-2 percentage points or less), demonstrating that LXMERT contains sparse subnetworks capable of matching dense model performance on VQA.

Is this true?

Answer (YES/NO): YES